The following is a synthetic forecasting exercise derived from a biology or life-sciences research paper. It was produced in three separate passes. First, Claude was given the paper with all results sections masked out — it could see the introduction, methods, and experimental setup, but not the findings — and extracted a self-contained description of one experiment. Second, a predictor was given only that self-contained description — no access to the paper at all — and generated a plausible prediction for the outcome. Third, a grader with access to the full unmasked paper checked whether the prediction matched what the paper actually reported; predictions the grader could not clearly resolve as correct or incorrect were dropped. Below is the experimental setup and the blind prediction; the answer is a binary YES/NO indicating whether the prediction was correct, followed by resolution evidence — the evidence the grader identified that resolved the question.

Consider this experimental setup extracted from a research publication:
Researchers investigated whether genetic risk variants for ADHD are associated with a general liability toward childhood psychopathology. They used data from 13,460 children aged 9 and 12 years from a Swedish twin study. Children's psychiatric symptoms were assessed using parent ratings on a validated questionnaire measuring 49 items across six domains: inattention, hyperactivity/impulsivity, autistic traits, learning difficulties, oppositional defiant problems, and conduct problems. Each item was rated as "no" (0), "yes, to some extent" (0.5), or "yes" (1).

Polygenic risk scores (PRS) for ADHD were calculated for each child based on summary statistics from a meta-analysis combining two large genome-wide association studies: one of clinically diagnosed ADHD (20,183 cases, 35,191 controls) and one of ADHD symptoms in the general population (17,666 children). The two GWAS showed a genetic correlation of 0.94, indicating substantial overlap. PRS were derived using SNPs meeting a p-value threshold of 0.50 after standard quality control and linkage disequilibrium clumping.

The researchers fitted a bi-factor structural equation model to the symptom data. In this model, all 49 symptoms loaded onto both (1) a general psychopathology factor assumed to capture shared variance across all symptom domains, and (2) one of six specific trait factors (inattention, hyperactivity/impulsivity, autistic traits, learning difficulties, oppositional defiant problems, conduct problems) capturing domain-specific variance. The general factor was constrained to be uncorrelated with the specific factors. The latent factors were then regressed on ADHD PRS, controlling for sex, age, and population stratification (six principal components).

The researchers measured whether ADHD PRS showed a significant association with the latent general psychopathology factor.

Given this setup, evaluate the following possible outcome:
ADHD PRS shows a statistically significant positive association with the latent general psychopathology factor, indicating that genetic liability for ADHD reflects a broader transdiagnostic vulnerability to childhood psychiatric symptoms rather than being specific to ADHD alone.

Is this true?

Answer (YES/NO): YES